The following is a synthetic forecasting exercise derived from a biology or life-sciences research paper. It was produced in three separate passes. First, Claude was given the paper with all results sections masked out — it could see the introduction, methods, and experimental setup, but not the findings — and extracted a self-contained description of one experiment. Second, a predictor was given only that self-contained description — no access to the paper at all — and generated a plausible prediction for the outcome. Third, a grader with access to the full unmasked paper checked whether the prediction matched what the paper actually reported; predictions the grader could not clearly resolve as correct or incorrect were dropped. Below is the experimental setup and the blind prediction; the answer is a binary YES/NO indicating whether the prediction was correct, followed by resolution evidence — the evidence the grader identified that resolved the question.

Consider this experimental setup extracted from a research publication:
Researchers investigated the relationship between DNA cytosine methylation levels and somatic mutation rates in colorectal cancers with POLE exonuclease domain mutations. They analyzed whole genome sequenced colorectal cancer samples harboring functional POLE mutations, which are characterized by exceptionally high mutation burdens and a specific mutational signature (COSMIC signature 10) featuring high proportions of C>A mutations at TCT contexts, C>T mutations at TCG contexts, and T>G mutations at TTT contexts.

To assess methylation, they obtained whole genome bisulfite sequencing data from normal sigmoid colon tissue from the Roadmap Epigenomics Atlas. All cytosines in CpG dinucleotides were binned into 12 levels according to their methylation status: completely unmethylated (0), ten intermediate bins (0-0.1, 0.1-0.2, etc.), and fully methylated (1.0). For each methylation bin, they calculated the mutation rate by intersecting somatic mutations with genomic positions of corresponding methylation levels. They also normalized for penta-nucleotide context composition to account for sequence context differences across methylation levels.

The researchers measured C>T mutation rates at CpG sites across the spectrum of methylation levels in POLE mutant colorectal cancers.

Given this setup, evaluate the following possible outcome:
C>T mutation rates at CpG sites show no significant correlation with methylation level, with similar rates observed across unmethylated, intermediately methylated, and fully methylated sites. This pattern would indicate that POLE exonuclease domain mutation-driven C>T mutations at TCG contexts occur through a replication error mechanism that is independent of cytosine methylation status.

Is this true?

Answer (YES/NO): NO